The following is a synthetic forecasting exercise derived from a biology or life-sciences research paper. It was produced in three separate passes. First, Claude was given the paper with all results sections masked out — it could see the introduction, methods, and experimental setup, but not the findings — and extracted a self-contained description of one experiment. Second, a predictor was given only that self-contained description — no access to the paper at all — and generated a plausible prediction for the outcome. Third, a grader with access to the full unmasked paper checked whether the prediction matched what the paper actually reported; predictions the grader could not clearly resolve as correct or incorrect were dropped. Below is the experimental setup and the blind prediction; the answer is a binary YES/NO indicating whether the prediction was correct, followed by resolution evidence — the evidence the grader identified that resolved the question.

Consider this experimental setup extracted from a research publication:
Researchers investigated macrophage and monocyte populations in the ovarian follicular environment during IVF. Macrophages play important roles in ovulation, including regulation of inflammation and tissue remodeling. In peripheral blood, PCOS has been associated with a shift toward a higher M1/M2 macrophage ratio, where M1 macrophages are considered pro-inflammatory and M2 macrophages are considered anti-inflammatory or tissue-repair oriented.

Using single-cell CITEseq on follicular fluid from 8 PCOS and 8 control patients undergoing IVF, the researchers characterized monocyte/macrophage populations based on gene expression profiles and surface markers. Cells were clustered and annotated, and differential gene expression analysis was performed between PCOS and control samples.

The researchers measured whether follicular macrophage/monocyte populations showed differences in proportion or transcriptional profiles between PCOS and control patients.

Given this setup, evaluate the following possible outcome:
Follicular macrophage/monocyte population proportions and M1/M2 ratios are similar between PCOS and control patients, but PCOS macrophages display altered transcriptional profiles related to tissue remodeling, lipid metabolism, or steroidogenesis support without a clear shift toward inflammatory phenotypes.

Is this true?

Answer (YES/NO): NO